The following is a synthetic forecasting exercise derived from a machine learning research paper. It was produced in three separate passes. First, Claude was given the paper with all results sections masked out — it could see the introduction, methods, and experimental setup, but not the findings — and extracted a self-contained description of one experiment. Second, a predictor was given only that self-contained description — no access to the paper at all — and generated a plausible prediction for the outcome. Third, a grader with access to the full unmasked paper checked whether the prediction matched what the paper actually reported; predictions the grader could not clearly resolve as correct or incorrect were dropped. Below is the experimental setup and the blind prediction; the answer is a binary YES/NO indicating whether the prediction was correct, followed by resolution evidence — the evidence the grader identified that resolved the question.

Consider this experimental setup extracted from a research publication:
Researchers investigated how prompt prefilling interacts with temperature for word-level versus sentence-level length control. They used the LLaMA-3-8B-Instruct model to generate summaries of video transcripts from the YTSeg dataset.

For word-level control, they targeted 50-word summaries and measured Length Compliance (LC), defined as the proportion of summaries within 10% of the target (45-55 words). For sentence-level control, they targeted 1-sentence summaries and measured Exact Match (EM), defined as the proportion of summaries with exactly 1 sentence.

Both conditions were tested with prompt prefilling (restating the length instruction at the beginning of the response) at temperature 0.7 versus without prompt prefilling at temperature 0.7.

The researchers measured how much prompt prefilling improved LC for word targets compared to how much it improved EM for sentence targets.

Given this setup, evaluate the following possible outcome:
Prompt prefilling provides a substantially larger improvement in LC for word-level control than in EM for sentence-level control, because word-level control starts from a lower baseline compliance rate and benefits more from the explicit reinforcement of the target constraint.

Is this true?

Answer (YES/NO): YES